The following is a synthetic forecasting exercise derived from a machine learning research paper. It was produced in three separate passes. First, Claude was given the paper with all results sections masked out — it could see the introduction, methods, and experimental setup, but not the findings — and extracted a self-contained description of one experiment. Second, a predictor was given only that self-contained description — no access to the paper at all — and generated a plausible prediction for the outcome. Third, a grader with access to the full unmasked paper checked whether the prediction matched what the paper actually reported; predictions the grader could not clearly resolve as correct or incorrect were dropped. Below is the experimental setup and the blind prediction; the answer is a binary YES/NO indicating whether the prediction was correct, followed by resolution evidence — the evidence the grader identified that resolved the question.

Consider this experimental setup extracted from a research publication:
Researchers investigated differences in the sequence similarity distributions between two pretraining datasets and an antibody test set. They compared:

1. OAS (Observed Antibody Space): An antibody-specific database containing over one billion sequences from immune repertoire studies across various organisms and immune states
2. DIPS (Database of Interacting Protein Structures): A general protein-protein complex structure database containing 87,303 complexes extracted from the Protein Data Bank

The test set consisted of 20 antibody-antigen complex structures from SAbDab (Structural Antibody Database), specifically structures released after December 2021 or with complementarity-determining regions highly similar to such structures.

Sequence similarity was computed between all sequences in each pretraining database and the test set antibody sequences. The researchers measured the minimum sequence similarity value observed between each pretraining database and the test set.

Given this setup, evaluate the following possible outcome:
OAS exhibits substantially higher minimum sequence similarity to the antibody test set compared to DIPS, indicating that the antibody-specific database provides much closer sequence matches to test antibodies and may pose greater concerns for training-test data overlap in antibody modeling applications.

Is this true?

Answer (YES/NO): NO